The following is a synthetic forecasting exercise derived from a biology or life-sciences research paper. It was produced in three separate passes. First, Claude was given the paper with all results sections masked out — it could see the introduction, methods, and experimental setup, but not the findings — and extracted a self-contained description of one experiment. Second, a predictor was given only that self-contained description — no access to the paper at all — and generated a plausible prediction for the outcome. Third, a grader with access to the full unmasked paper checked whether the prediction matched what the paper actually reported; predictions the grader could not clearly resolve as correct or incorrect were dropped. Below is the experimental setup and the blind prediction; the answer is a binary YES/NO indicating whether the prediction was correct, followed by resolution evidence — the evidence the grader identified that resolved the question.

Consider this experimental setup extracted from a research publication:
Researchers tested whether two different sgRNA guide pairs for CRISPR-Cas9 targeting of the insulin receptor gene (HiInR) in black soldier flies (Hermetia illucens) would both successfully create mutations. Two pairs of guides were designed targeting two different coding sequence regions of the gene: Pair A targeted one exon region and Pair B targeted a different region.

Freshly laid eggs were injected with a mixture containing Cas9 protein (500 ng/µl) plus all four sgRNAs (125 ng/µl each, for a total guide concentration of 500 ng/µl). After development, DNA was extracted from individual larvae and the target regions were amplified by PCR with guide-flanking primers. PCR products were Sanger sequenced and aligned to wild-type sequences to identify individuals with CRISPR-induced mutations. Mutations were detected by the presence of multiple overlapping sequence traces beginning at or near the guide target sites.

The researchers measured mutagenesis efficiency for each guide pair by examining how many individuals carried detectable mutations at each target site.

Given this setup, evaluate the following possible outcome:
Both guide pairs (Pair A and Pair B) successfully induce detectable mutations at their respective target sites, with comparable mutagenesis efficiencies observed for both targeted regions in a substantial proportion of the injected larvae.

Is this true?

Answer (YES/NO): NO